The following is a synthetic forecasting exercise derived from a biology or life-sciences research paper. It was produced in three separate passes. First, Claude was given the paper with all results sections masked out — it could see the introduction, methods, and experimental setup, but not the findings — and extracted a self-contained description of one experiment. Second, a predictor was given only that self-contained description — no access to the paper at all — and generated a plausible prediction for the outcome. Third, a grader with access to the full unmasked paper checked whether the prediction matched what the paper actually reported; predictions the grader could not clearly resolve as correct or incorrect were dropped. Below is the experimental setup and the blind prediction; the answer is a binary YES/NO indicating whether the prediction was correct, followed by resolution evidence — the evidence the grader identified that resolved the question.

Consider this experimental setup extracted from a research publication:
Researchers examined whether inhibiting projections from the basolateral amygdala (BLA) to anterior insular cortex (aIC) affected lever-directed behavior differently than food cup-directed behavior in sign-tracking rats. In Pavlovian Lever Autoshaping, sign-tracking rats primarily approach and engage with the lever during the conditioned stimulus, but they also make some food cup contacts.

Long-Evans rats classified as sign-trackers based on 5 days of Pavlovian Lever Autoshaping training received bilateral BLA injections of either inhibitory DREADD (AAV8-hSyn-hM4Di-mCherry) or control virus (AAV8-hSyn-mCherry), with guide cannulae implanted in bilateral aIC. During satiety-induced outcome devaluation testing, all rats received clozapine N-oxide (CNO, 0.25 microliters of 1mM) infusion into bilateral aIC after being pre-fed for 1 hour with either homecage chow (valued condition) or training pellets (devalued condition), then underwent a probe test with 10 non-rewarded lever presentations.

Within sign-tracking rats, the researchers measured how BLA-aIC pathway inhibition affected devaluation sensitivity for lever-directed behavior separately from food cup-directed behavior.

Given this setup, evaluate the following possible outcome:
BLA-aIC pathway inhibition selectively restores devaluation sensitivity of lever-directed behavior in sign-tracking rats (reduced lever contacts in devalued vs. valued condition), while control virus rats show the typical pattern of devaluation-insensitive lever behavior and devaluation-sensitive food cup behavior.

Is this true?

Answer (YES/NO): YES